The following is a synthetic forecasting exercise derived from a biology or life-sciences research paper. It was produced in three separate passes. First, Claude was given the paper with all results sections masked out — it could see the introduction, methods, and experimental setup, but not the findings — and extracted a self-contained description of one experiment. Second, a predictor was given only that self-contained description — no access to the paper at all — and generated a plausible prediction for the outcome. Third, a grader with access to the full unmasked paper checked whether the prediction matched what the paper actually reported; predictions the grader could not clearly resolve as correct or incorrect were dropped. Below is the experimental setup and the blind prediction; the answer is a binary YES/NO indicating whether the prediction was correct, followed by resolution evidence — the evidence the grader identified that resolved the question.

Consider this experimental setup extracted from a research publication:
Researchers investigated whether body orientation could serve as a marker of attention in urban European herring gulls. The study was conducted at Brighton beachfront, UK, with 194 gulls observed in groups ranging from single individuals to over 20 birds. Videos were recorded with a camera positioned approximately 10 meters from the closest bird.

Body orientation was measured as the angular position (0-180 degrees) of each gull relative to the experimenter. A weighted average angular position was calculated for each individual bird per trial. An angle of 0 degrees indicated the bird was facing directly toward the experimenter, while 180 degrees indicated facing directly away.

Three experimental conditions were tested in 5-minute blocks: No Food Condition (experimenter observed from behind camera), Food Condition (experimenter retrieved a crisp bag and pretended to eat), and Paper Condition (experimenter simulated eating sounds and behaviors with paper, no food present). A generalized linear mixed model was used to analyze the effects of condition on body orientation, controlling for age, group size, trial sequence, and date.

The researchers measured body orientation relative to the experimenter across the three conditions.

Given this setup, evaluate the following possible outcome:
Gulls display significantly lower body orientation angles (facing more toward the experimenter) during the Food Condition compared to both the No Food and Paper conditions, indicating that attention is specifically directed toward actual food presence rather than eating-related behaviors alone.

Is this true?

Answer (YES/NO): NO